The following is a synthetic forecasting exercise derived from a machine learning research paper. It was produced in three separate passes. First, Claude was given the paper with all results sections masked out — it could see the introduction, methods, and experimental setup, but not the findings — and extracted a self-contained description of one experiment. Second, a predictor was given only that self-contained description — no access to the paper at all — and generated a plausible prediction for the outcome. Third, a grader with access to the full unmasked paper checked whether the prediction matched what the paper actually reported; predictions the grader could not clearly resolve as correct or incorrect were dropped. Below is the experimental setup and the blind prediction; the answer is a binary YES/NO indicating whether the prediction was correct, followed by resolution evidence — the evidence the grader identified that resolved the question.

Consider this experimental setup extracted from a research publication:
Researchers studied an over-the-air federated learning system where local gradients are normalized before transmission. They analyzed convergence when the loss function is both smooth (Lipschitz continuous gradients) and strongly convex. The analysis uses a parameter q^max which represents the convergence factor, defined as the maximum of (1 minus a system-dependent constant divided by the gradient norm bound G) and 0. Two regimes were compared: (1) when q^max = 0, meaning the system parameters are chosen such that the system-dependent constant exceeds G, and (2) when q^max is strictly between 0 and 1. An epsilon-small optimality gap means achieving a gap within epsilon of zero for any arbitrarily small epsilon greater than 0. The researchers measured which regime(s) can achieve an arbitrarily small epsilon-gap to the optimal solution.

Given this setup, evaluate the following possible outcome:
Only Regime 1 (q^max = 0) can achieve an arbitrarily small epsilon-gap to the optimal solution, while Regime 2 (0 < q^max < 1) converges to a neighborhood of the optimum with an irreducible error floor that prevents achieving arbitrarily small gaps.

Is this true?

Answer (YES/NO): NO